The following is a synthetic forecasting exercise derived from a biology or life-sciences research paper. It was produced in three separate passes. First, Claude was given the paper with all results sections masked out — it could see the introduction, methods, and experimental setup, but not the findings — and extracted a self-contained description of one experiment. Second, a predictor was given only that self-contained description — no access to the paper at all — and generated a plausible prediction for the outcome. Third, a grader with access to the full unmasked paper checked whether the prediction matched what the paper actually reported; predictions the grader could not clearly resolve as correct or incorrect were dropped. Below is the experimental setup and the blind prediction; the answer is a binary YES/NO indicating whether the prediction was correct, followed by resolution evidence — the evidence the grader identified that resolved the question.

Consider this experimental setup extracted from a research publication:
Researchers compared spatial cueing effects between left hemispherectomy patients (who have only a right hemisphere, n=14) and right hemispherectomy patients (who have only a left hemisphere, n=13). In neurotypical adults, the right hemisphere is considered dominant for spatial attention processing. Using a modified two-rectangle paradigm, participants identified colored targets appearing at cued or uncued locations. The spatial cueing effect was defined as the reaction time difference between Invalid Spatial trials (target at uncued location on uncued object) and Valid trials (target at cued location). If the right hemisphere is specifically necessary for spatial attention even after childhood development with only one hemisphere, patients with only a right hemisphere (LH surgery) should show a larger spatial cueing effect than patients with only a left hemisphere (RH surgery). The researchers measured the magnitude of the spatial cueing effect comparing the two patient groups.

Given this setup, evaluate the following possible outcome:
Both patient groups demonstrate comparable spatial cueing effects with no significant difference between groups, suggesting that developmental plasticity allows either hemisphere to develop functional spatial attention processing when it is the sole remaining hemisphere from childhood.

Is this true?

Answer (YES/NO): YES